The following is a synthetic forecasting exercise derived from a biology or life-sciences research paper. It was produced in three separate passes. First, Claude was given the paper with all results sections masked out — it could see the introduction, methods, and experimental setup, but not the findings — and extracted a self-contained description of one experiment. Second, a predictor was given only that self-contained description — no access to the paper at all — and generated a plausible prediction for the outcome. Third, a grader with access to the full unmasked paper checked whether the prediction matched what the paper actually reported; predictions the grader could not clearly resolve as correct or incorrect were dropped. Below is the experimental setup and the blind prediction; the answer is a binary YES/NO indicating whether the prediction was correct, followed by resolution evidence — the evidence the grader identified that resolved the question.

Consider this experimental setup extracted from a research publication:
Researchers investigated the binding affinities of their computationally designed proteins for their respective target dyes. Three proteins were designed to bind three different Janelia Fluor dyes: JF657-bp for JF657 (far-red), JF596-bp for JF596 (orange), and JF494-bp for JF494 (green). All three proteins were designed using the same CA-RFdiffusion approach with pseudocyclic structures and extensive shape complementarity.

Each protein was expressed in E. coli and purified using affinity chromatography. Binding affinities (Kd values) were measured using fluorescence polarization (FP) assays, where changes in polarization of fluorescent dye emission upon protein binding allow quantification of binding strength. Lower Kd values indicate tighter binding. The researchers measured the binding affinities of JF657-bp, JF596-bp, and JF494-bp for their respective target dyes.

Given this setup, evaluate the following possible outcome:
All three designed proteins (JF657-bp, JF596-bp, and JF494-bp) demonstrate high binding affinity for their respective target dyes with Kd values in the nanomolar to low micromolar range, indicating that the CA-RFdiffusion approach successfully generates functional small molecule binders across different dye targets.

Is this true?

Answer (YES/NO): YES